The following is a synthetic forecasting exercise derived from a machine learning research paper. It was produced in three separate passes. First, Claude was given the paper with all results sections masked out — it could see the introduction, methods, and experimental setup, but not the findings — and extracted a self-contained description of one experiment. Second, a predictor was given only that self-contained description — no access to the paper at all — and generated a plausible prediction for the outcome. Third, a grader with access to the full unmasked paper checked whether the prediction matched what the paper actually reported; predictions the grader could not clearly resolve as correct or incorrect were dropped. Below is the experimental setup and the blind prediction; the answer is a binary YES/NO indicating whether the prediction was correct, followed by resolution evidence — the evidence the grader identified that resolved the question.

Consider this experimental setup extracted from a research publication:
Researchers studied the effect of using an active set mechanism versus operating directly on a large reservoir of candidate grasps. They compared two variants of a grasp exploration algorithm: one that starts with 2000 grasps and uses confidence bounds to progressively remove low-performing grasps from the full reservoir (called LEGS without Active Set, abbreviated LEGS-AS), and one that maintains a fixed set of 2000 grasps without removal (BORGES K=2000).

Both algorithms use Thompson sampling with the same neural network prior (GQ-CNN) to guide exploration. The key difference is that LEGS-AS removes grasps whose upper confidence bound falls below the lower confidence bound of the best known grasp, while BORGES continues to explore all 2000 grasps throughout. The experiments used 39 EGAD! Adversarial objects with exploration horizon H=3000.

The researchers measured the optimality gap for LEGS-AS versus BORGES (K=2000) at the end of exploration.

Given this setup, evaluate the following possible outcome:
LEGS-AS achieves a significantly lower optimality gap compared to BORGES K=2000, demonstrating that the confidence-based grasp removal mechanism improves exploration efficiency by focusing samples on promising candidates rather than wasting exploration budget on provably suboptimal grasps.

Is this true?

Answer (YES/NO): NO